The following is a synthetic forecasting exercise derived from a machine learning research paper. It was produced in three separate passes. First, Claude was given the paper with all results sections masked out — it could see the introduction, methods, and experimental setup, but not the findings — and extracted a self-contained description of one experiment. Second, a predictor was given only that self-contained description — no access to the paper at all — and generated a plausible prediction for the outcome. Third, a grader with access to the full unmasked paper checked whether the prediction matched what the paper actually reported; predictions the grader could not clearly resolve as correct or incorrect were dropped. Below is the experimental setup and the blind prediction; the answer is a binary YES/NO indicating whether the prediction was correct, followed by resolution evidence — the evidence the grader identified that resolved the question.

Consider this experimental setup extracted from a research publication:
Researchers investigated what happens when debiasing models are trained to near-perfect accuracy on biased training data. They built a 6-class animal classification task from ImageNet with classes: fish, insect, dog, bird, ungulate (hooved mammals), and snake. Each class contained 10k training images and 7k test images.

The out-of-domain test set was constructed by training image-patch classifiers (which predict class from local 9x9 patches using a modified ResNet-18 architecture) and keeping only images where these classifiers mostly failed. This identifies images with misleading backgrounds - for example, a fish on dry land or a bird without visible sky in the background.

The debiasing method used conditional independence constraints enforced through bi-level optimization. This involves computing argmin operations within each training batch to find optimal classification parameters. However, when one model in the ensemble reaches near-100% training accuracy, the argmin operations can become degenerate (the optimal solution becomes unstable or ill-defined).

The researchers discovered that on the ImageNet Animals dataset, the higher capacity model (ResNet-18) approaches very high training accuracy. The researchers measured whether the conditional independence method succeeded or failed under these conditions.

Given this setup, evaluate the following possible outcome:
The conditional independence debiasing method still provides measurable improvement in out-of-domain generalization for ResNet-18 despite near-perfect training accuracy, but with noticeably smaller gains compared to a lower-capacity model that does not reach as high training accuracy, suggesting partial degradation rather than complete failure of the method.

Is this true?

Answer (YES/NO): NO